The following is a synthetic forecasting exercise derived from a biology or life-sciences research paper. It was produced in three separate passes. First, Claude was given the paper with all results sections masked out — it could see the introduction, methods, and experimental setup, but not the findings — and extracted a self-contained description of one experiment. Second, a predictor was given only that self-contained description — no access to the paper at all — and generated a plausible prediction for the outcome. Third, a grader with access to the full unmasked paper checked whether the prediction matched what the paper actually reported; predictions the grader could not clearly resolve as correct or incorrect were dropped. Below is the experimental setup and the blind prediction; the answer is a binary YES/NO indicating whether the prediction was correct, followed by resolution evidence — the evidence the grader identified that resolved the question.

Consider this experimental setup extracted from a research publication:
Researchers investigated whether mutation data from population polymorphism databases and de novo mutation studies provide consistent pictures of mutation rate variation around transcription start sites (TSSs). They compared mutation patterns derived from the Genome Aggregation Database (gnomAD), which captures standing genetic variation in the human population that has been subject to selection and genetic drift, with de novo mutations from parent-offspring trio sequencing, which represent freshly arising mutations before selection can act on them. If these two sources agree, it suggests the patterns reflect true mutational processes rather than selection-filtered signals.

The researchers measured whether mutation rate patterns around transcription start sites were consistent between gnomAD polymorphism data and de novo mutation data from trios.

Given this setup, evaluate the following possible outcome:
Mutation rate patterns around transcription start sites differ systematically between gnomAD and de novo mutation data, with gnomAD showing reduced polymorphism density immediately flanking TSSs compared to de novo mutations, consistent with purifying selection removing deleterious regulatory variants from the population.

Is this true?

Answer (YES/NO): NO